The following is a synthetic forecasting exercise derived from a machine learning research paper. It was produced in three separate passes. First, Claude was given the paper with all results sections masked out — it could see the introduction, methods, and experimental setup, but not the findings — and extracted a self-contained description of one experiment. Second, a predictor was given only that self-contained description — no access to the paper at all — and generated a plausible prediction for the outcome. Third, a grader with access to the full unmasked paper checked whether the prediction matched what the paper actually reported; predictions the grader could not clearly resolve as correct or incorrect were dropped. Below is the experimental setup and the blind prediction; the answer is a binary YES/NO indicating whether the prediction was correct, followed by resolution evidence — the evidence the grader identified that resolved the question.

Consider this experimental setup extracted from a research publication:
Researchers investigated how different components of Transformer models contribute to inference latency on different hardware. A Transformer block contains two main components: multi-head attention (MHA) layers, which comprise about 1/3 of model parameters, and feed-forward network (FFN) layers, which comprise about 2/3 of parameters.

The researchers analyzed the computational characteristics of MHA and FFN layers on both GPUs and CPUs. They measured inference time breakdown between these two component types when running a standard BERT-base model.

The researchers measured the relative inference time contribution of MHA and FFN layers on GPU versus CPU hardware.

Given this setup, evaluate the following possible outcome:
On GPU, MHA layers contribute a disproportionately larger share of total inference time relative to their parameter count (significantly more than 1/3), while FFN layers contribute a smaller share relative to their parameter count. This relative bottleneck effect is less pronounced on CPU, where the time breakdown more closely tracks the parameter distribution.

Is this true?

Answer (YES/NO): NO